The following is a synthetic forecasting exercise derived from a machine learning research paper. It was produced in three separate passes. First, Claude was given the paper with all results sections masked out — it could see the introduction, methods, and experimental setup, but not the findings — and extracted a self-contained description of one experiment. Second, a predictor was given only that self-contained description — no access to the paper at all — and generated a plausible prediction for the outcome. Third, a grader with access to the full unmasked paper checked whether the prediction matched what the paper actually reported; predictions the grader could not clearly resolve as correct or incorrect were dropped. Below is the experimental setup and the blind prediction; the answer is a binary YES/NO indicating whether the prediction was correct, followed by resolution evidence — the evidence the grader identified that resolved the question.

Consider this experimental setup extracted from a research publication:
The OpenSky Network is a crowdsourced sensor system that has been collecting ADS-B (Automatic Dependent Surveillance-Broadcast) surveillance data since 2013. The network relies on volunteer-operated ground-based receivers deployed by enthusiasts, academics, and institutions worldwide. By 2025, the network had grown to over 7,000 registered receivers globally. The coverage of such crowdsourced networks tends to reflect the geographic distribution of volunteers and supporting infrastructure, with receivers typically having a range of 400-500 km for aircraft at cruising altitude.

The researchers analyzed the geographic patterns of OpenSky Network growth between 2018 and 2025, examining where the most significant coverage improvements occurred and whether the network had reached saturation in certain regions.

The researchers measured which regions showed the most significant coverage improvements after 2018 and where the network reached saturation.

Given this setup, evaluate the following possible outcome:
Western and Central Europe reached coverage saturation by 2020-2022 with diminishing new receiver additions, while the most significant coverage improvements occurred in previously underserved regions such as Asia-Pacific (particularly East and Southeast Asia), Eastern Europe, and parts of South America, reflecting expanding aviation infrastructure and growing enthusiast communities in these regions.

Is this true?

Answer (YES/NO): NO